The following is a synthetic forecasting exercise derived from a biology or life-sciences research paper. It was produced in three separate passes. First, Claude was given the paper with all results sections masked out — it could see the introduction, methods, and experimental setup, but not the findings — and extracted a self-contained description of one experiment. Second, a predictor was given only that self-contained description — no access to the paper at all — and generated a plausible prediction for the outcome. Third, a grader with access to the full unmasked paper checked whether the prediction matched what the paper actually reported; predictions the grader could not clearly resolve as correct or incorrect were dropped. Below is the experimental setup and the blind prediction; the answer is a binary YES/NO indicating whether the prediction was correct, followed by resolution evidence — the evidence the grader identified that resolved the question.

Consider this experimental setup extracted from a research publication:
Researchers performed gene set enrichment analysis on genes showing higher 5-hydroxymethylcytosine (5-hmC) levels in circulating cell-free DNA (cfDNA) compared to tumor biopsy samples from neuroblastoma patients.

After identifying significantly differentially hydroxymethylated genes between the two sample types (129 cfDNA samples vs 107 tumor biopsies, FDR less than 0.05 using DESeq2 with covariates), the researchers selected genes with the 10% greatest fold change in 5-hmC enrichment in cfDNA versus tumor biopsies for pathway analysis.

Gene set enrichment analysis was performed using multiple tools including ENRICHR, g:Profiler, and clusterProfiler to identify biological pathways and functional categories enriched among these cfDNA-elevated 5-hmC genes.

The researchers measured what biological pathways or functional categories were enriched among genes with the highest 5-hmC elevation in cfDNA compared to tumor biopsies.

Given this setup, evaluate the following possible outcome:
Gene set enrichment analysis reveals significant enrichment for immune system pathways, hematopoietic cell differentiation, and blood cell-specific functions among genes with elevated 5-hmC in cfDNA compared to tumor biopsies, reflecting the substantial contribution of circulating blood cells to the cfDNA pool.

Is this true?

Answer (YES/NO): NO